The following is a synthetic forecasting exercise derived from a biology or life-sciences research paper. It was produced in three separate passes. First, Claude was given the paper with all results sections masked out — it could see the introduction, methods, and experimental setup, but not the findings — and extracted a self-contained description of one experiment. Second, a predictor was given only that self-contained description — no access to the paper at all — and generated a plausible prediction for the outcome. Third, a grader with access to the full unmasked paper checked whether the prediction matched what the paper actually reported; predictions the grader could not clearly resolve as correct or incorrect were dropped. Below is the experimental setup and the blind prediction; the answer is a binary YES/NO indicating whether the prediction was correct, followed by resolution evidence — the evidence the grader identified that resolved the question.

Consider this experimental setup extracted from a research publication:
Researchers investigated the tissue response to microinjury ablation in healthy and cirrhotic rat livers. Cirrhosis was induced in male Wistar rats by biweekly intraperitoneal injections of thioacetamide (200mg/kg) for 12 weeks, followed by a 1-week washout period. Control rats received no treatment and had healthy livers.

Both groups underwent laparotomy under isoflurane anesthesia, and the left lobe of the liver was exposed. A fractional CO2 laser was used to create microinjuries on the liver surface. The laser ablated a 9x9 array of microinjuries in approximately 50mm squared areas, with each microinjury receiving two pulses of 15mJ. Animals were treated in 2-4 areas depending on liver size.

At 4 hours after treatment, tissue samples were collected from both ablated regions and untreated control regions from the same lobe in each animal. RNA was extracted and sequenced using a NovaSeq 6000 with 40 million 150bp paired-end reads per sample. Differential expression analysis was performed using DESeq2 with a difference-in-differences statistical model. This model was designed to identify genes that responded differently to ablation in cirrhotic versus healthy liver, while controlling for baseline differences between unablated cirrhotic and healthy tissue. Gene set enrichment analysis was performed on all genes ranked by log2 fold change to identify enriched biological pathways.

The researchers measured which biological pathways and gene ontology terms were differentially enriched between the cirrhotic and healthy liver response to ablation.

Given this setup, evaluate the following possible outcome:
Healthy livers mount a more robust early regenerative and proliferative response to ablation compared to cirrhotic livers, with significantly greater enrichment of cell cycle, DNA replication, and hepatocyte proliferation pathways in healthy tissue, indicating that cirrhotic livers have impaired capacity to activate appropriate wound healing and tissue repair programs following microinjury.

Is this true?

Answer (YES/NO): NO